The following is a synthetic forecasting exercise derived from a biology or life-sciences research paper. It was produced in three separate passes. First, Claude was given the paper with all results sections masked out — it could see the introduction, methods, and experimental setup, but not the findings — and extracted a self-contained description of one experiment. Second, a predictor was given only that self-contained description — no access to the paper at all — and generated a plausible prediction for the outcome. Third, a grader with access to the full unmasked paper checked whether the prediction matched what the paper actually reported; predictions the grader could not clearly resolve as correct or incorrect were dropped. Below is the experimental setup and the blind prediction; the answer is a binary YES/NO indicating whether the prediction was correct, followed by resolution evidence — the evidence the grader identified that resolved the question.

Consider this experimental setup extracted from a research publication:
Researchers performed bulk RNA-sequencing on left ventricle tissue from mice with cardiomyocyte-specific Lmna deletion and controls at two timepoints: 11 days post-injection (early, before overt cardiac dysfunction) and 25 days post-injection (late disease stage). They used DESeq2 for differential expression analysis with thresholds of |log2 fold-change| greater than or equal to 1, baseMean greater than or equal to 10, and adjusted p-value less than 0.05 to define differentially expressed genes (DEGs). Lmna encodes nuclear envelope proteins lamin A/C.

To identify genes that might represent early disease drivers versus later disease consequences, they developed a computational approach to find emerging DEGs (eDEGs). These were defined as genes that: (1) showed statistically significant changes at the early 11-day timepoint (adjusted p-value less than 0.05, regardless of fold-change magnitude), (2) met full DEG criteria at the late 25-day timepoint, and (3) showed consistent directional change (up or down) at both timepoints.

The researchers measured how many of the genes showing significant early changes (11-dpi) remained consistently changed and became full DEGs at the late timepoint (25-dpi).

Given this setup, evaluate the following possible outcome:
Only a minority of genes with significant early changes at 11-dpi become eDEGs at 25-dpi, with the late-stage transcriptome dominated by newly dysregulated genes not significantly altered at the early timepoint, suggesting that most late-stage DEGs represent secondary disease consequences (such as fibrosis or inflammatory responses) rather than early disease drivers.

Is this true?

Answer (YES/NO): YES